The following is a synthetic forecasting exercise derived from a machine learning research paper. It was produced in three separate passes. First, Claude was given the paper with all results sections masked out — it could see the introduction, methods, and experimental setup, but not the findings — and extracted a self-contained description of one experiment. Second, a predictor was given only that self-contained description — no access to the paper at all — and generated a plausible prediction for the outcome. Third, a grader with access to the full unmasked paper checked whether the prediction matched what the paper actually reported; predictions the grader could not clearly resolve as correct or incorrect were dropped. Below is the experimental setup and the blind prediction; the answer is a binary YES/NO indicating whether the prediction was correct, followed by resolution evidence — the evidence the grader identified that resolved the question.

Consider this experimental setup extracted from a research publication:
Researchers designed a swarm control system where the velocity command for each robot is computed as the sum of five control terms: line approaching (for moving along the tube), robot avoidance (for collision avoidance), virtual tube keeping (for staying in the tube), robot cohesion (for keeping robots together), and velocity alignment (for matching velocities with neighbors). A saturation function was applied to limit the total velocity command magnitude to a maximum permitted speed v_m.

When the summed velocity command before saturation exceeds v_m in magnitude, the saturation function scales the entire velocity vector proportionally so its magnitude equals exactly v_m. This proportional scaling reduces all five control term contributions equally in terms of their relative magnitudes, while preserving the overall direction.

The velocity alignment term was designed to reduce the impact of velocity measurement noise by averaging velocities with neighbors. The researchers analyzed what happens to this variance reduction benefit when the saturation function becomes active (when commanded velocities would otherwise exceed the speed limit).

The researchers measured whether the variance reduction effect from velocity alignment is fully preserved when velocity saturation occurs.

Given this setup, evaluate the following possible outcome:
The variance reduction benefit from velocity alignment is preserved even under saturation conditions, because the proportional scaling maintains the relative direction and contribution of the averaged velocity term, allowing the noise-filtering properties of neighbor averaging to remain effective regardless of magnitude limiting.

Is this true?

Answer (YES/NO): NO